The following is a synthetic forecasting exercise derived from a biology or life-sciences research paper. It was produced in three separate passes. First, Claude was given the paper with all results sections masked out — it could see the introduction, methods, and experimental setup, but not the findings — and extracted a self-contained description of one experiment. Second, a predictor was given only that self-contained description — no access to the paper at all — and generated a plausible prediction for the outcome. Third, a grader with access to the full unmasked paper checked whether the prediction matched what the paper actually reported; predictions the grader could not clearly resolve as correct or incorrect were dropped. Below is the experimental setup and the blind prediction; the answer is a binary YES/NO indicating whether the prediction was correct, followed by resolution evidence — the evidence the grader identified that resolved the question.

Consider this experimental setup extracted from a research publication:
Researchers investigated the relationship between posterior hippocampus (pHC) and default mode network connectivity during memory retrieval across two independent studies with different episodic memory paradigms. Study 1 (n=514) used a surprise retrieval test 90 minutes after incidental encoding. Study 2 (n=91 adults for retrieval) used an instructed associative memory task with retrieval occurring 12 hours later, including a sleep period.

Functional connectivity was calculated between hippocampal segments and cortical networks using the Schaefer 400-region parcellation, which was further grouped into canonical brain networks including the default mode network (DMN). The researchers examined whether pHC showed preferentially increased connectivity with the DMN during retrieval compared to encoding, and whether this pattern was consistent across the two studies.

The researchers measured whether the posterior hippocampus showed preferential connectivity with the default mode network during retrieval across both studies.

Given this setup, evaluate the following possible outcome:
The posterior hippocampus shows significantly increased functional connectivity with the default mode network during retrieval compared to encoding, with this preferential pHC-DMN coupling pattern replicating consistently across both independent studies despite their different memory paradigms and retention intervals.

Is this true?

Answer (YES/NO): NO